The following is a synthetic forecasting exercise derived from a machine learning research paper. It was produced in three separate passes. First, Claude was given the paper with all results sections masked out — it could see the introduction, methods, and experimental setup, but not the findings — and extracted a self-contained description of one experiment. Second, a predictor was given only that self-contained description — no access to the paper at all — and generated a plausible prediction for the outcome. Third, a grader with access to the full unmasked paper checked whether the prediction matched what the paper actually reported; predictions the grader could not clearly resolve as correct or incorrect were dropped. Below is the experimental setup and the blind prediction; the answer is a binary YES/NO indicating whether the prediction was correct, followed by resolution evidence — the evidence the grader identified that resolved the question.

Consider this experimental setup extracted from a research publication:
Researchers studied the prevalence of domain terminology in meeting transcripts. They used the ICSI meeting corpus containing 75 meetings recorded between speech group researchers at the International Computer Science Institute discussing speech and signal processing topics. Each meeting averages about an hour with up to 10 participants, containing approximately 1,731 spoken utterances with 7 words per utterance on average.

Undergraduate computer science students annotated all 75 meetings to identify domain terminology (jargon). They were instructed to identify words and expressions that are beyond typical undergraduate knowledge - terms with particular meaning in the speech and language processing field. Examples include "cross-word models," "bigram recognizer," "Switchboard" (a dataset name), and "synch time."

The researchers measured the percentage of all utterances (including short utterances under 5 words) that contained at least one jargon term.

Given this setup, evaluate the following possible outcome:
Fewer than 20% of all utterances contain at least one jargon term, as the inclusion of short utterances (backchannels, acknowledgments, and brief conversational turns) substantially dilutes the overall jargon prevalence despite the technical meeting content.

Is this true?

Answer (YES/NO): YES